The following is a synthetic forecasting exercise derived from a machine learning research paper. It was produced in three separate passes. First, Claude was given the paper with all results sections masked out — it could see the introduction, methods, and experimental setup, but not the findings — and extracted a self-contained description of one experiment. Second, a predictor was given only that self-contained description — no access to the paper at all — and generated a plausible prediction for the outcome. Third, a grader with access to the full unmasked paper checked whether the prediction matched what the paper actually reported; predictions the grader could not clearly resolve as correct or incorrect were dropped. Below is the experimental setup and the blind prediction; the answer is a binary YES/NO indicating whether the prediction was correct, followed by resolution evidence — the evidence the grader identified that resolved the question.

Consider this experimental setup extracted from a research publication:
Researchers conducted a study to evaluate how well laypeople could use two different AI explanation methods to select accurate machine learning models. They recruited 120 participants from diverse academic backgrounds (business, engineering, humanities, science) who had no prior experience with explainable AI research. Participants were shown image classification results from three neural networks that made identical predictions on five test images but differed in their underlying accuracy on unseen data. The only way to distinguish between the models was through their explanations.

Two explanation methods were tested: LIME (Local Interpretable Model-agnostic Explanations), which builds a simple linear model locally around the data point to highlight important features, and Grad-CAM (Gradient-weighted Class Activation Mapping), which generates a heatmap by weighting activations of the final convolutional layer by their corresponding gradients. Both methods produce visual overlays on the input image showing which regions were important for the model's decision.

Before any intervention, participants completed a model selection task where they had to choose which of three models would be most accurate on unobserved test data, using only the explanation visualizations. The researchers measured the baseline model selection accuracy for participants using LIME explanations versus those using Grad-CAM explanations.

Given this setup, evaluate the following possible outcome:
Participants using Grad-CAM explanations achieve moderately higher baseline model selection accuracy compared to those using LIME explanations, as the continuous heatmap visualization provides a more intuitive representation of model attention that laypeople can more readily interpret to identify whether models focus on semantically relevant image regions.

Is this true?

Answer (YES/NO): NO